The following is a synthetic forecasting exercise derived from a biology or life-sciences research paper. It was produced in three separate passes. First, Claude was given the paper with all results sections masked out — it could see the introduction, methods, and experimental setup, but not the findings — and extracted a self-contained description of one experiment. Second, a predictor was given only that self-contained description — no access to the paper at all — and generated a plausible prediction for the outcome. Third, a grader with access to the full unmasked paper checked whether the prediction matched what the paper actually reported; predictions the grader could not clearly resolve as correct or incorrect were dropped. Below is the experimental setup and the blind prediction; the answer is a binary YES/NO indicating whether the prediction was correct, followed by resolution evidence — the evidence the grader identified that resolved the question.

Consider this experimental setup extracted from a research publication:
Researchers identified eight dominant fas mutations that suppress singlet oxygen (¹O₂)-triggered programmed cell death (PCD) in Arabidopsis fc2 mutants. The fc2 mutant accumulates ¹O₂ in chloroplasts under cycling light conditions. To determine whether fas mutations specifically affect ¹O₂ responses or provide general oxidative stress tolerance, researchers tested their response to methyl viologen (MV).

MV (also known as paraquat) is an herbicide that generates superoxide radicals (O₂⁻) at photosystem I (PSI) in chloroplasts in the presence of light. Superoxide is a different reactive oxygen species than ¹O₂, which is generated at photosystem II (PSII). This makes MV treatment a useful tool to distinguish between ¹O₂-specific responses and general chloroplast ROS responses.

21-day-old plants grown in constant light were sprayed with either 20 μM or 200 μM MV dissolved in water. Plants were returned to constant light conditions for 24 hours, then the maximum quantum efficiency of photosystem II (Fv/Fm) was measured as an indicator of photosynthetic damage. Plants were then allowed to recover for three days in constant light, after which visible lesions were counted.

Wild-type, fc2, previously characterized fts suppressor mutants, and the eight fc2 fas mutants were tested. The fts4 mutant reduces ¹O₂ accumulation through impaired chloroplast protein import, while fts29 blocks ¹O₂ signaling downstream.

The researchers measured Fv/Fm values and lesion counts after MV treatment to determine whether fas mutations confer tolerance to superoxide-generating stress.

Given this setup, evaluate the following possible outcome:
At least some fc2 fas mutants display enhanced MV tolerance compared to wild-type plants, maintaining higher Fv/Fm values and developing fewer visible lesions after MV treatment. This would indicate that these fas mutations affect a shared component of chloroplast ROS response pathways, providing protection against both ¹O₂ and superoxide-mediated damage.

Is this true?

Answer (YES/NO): NO